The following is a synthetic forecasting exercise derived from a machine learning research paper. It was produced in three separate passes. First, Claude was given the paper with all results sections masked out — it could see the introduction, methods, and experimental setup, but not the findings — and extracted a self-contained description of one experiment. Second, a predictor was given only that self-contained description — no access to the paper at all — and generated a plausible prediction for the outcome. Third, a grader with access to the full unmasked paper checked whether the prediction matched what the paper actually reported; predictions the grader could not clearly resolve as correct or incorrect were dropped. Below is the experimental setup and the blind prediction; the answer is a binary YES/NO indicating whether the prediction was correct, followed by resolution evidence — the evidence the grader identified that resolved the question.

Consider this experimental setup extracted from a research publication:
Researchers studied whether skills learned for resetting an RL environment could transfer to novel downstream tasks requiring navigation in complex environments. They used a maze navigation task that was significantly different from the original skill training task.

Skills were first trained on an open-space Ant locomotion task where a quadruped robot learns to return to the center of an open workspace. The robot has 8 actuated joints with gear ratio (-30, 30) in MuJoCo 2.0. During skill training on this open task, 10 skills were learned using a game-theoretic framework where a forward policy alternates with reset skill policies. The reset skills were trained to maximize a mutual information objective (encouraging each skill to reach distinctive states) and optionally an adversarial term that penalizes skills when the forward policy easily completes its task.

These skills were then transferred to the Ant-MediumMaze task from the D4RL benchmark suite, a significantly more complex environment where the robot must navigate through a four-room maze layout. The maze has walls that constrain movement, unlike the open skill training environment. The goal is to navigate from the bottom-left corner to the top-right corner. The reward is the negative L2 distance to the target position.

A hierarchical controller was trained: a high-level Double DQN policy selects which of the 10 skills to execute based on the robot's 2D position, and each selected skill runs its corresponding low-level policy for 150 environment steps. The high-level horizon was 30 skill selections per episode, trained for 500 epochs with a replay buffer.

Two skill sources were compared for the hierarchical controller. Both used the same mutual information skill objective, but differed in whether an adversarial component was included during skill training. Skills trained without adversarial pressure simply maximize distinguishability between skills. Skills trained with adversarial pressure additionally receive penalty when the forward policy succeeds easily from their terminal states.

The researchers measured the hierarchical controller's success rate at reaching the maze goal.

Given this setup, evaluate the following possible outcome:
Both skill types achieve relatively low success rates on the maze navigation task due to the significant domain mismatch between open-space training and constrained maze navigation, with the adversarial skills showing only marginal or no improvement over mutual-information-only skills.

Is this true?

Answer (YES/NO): NO